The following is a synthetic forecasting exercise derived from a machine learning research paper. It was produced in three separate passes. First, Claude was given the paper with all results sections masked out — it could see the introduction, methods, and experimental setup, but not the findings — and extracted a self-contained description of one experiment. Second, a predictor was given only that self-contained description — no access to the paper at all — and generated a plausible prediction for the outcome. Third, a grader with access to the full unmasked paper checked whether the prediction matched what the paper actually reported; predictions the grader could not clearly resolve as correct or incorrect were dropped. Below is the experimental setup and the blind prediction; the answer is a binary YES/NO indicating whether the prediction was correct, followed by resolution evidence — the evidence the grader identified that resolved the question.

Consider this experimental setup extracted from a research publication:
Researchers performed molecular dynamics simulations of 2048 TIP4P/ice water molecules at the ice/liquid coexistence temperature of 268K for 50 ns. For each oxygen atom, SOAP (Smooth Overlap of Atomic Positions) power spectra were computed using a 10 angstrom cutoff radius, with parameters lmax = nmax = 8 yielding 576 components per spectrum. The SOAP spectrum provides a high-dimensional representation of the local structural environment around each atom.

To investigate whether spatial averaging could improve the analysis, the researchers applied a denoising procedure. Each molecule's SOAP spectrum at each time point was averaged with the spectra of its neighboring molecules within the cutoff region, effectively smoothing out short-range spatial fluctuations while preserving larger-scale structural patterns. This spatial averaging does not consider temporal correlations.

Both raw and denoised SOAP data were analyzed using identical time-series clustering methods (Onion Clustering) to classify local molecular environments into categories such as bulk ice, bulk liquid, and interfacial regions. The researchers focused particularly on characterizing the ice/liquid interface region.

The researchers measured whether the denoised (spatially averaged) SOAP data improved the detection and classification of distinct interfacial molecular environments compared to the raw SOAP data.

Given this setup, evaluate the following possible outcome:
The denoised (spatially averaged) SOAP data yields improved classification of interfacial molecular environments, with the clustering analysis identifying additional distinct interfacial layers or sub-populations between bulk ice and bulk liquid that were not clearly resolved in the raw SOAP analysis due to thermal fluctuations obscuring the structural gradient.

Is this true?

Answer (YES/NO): NO